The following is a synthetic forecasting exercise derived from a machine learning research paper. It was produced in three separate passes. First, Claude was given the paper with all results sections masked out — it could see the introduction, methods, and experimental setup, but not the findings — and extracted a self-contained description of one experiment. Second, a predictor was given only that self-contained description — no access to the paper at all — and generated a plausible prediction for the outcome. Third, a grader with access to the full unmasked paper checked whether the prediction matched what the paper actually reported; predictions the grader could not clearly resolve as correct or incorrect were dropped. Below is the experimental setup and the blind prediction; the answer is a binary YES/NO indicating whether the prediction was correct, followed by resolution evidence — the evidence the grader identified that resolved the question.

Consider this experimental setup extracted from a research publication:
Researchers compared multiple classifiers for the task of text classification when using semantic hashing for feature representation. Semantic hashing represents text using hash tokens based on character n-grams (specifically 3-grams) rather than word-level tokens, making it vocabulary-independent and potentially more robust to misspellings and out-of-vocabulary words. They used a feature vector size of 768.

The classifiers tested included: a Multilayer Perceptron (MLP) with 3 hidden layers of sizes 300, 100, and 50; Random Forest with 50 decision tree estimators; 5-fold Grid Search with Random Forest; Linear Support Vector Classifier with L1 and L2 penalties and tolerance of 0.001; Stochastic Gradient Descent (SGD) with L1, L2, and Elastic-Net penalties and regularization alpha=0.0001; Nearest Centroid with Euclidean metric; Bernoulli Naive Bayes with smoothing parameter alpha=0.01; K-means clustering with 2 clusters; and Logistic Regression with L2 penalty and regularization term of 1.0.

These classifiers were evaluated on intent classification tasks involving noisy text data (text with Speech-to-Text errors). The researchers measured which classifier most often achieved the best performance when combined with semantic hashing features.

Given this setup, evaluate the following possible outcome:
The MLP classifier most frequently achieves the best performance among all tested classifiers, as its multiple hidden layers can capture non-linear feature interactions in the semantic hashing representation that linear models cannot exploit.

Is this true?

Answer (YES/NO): YES